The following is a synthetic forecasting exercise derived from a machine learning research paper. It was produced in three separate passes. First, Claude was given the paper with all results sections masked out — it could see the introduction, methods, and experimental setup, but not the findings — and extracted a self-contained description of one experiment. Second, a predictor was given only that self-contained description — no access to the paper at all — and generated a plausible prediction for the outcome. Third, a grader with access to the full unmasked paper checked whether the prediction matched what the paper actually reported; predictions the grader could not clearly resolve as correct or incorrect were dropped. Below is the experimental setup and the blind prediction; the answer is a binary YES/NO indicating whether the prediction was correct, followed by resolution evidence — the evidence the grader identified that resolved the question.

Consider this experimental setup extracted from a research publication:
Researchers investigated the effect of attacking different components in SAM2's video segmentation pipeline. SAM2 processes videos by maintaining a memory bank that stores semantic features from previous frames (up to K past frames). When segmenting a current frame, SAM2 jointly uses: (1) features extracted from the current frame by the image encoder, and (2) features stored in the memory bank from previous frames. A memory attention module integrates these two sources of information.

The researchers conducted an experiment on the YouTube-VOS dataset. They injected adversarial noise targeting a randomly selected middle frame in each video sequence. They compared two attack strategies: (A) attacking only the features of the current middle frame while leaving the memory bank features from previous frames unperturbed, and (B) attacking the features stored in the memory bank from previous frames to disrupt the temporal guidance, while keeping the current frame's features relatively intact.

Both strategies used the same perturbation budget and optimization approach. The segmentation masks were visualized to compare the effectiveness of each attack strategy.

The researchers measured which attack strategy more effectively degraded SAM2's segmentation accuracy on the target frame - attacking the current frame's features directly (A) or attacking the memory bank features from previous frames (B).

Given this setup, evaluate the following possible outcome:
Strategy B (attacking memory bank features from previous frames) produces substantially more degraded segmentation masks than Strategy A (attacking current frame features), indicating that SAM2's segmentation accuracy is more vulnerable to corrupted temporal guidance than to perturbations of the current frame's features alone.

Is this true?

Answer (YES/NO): YES